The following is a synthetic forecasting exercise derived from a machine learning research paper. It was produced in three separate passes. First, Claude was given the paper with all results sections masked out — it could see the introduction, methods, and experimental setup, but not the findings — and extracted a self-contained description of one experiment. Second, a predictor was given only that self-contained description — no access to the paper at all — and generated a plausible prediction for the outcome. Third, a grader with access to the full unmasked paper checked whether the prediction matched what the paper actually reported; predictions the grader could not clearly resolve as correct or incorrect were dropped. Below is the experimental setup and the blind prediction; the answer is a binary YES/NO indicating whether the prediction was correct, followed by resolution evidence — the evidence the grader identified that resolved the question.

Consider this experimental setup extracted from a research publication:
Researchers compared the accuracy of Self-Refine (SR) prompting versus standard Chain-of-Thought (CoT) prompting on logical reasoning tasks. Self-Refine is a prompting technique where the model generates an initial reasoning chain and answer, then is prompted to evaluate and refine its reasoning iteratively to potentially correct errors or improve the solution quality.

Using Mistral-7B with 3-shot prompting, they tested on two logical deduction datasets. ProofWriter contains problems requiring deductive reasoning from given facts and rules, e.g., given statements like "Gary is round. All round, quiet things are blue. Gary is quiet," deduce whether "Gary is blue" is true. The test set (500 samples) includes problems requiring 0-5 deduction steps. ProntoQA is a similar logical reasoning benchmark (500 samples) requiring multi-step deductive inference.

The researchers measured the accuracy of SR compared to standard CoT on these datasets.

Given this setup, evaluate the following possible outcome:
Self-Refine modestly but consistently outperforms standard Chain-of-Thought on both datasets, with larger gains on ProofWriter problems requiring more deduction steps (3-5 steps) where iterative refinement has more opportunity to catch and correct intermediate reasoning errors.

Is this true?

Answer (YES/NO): NO